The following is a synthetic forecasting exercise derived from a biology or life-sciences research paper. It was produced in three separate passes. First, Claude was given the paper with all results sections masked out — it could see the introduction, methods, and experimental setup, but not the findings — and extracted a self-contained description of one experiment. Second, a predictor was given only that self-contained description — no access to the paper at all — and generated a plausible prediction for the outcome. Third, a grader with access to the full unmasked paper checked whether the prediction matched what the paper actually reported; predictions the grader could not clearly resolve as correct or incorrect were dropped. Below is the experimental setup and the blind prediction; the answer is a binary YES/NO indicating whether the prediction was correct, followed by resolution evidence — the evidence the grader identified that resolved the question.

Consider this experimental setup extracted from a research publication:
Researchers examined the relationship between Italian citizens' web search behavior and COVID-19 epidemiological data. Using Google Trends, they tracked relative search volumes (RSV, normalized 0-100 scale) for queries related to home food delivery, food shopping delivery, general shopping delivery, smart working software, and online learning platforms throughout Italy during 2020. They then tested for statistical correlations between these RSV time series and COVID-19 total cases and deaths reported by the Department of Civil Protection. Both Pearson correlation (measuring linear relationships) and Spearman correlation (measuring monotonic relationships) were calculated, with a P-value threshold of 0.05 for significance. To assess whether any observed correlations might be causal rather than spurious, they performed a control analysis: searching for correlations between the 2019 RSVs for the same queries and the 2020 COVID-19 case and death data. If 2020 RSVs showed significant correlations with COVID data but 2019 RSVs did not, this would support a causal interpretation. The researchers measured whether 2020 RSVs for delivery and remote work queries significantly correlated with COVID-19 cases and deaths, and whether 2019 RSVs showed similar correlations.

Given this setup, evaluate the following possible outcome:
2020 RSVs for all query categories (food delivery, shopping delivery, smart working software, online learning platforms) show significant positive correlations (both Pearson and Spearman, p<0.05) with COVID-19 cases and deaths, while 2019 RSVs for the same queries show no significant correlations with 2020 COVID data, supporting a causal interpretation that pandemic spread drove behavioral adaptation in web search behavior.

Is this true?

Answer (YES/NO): NO